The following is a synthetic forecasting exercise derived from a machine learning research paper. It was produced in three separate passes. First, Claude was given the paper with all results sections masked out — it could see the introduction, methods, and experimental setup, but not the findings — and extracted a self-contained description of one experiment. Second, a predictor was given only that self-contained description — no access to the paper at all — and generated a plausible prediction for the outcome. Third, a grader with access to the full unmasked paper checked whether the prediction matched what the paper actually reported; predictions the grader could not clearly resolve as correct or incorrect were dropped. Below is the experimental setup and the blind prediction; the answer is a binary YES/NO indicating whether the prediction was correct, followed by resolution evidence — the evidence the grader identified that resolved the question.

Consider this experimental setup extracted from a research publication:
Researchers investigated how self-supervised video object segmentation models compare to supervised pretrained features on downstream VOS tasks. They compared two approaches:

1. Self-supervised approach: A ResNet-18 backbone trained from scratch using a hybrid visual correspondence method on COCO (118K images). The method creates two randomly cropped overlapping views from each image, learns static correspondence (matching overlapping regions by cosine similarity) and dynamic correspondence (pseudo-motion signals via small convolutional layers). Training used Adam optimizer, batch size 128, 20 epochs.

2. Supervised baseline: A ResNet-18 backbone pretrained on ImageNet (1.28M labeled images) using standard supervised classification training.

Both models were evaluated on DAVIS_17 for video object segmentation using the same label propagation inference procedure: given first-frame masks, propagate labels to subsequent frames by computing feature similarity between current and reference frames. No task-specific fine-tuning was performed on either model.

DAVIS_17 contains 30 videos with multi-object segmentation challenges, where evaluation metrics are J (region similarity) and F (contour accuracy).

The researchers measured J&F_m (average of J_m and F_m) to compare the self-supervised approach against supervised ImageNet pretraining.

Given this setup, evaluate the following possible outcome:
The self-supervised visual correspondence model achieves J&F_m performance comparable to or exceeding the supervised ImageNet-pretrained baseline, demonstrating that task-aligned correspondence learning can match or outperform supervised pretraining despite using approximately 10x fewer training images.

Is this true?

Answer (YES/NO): YES